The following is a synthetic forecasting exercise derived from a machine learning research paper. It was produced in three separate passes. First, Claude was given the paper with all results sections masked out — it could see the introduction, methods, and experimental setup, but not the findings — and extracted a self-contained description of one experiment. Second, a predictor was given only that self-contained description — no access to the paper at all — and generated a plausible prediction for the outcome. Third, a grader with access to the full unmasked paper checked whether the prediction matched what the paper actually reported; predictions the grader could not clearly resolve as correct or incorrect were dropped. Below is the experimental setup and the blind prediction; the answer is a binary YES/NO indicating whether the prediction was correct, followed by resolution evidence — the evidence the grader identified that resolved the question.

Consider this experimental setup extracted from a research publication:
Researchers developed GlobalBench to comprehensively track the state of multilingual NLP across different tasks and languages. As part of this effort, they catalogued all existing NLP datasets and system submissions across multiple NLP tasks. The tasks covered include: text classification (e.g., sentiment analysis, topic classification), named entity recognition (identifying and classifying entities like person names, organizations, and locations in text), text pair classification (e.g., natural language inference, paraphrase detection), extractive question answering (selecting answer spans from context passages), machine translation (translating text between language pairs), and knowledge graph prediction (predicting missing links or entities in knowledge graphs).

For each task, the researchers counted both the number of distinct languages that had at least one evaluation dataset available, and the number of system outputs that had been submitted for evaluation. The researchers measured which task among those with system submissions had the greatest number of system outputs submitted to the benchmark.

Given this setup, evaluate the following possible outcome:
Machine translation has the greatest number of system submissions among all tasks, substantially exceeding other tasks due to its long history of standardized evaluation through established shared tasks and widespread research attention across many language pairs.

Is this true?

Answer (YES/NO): NO